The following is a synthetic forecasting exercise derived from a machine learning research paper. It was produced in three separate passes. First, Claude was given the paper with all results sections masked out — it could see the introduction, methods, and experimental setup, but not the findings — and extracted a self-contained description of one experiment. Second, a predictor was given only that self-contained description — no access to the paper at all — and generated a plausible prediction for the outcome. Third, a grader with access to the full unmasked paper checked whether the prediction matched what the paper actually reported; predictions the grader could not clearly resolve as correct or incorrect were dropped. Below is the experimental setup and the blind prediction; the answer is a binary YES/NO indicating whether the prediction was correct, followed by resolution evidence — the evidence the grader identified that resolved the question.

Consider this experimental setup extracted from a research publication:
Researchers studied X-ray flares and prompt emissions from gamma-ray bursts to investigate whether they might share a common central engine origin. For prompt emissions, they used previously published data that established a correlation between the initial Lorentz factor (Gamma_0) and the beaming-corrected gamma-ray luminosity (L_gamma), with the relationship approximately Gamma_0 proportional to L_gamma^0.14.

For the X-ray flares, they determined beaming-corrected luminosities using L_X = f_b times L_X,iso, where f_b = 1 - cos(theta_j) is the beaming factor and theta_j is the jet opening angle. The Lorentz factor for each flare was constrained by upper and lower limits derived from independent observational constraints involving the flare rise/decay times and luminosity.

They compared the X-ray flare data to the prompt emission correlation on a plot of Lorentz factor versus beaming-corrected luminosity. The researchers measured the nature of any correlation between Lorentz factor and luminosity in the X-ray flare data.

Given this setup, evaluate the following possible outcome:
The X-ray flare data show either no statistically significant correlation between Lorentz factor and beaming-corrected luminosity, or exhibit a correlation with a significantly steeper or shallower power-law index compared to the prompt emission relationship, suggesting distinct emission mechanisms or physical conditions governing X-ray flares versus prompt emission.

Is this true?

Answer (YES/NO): NO